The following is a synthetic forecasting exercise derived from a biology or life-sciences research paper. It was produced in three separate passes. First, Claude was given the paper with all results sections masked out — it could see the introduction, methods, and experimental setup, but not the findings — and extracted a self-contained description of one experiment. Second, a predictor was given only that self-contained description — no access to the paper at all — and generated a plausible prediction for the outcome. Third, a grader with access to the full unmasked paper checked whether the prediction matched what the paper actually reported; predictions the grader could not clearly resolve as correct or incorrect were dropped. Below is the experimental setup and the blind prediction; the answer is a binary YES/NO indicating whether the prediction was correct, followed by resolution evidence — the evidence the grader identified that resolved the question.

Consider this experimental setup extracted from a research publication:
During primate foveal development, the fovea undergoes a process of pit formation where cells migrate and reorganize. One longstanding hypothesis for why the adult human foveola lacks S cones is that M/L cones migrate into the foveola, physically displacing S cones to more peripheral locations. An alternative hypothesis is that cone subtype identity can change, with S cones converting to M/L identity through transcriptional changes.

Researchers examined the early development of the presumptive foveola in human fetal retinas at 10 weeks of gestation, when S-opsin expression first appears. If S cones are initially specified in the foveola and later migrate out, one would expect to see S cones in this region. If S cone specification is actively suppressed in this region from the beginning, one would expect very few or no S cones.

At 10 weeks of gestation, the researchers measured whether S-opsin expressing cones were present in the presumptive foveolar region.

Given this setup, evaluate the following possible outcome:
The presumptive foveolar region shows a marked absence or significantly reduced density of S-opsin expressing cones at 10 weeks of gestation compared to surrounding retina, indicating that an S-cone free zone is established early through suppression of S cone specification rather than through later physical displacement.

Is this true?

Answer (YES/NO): NO